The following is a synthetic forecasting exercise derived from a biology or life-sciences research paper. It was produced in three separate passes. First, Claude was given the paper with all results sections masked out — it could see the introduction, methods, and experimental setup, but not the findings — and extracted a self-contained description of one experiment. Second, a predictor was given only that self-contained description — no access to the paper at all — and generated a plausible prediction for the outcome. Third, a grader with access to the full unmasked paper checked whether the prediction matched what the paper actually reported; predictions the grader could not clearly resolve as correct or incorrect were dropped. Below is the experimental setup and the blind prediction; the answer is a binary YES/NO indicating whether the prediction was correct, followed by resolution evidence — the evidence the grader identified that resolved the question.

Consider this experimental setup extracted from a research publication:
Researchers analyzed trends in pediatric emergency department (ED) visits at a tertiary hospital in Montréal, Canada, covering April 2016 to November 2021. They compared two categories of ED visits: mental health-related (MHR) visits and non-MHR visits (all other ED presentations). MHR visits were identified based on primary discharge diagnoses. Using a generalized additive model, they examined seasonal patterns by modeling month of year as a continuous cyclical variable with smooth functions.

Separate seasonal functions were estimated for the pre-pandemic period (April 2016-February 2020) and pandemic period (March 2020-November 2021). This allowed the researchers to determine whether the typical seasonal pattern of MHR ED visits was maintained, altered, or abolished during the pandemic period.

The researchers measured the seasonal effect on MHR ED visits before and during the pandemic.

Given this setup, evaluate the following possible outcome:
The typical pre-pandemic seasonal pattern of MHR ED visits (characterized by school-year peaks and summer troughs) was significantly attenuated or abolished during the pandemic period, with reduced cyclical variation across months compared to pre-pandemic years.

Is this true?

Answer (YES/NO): NO